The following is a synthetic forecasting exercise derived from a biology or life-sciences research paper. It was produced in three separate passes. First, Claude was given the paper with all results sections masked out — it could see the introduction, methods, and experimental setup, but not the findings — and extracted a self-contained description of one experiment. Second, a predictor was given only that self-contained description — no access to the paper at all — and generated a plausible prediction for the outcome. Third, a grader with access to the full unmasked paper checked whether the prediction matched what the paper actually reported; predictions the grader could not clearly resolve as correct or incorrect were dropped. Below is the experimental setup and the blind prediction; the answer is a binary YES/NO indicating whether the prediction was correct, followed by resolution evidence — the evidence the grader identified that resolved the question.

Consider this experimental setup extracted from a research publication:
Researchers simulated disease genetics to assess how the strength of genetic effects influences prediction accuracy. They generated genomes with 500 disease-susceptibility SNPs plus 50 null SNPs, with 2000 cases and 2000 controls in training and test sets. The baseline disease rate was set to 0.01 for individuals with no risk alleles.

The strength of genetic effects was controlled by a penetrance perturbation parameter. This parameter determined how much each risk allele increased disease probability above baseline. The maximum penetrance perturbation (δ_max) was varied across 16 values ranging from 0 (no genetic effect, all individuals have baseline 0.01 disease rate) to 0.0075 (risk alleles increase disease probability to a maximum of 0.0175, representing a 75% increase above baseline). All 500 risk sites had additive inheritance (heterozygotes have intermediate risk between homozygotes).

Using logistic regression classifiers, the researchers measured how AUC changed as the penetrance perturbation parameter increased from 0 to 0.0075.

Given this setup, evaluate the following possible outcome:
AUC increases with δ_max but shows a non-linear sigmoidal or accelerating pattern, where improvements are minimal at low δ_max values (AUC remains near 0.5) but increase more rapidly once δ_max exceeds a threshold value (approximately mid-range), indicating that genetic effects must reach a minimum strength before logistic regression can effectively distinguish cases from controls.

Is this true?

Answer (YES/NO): NO